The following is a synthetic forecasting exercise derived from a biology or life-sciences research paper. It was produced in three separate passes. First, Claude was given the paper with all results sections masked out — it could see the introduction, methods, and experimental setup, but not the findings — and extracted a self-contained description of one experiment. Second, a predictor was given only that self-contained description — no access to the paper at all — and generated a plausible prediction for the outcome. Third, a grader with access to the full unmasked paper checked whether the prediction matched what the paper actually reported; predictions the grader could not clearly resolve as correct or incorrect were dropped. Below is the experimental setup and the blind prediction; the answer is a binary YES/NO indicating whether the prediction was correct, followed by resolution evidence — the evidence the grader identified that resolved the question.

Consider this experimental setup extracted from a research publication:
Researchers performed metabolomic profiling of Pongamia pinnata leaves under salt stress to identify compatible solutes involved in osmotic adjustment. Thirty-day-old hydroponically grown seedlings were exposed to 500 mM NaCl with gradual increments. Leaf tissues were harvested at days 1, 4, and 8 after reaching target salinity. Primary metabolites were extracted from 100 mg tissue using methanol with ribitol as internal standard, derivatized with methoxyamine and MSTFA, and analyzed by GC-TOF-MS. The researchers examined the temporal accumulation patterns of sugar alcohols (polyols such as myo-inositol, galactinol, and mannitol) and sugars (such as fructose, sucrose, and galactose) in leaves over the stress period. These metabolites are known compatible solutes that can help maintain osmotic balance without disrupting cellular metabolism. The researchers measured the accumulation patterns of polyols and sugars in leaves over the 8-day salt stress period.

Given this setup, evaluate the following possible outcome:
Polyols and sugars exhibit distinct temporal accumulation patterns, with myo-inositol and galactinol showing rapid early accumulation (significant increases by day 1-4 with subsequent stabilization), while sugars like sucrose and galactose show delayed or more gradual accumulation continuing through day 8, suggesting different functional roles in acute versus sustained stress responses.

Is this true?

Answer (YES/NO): NO